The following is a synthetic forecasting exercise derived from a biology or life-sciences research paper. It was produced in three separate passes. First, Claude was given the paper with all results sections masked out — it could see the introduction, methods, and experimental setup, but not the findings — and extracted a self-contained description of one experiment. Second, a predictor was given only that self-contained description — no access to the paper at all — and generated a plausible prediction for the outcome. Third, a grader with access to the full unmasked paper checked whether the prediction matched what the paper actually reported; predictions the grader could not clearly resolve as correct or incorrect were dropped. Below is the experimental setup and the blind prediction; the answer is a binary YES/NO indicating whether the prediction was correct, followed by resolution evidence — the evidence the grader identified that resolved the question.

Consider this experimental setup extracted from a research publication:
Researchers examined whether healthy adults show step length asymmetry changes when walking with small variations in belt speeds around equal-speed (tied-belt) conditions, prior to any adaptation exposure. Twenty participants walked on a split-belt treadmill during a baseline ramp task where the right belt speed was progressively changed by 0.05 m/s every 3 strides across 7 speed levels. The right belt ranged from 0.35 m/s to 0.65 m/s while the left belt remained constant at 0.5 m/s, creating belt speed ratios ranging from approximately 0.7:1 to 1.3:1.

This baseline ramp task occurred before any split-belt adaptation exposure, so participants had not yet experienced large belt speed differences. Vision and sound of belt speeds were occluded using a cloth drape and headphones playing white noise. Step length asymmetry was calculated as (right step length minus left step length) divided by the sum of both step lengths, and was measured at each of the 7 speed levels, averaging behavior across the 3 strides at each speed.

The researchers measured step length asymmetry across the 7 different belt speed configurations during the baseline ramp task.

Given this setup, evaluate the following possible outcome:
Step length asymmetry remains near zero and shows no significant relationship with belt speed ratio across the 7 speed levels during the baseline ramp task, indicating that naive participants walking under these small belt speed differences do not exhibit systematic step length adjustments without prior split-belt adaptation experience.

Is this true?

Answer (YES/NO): NO